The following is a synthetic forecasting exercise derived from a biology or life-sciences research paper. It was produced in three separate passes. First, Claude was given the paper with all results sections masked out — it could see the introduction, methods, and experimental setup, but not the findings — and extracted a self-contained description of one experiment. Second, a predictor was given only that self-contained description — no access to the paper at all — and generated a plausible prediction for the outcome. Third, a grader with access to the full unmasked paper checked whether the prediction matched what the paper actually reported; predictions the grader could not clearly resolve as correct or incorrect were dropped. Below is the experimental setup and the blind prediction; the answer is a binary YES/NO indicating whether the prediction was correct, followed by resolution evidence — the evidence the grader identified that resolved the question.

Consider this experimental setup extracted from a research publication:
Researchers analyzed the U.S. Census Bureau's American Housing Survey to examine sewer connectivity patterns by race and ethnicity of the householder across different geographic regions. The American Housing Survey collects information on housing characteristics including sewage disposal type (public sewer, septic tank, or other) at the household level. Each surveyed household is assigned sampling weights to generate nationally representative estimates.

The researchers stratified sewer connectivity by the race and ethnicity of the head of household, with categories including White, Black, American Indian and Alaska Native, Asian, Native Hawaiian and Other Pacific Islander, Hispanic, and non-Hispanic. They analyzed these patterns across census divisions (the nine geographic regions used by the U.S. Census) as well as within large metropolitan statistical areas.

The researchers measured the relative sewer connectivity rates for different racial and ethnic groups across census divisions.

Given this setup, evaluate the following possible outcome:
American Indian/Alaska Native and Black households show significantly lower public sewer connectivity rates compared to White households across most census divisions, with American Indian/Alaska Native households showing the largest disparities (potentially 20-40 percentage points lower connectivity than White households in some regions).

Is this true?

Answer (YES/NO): NO